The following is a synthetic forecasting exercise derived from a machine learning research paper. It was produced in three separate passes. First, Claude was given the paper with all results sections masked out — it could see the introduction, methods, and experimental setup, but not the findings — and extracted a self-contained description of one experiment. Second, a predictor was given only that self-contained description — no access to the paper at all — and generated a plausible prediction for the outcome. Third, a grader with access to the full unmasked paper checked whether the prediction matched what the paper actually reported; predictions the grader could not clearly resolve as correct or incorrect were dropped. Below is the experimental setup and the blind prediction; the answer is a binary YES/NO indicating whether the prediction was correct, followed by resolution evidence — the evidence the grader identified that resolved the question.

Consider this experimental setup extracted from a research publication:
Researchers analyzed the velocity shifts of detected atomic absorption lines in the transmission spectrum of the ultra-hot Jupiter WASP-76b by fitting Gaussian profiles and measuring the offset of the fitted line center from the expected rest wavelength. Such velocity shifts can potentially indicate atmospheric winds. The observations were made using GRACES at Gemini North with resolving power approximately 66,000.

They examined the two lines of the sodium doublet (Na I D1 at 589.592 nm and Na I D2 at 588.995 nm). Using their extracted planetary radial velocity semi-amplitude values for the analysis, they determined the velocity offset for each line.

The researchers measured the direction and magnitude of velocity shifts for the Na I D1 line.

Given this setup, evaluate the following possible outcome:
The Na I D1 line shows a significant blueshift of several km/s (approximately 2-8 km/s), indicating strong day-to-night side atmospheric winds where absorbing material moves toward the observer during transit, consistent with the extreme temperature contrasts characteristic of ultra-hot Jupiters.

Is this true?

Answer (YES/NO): YES